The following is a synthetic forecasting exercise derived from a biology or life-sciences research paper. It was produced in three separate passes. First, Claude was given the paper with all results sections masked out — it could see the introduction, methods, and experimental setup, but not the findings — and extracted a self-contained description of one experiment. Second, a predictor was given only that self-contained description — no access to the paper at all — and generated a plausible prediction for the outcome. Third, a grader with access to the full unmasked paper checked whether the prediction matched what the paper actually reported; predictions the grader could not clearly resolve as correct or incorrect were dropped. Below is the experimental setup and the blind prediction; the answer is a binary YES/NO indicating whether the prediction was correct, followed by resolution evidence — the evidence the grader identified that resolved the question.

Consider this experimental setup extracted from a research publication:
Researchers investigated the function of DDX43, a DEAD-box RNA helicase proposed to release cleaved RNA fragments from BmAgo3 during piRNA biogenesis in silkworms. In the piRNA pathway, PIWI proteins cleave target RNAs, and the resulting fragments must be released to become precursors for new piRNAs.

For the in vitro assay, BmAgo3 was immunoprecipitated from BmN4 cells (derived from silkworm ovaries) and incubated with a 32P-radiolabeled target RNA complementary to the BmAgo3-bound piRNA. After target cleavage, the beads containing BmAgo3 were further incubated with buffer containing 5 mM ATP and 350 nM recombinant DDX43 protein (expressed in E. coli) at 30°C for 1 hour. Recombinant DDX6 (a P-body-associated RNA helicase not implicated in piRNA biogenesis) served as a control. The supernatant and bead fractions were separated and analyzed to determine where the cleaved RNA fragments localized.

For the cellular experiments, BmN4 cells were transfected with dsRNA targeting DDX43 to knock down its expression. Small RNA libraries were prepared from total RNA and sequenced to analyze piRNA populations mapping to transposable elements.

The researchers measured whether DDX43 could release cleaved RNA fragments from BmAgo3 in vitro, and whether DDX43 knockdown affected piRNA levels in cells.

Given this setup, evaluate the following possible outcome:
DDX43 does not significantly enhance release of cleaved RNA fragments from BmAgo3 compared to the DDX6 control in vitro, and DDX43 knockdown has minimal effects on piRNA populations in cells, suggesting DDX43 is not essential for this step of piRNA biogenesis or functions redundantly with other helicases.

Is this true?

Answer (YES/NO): NO